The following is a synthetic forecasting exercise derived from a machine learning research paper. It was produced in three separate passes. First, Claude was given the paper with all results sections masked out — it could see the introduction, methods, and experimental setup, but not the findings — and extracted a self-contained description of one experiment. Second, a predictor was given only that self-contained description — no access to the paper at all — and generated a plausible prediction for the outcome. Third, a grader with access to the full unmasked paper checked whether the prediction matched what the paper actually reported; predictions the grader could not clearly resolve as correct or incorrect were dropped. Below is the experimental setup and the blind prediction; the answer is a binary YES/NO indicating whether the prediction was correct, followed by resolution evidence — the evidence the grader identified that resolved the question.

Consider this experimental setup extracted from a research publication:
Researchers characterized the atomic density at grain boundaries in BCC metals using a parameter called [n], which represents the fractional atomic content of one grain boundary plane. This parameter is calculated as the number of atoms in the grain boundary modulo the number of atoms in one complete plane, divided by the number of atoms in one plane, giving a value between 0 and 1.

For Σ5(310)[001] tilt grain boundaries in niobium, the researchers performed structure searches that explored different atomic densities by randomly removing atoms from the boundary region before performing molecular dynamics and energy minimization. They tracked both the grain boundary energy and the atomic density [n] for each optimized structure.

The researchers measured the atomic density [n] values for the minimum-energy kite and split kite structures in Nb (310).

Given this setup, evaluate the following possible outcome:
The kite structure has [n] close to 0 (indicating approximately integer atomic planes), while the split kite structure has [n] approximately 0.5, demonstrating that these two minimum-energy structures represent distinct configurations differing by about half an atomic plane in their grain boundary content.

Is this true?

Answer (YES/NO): NO